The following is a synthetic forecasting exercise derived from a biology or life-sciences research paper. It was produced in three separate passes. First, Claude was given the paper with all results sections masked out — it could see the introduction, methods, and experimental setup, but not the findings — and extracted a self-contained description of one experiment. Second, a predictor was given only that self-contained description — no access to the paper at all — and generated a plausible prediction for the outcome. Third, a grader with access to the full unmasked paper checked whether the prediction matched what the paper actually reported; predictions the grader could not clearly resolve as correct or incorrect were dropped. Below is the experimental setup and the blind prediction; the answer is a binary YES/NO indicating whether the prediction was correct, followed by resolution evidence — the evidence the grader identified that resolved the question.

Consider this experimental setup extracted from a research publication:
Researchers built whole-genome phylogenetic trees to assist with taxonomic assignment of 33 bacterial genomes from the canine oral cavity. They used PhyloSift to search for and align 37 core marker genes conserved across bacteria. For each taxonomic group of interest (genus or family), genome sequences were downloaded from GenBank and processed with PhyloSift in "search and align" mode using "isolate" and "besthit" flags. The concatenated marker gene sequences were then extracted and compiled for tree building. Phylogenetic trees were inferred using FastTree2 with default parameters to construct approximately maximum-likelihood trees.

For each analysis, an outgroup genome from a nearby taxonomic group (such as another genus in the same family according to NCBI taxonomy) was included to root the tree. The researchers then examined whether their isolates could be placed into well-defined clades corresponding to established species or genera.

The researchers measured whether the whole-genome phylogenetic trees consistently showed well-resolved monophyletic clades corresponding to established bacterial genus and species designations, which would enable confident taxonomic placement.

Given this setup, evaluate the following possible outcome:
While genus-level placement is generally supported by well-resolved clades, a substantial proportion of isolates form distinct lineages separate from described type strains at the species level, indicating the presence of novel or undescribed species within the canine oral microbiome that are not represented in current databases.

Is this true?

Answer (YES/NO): NO